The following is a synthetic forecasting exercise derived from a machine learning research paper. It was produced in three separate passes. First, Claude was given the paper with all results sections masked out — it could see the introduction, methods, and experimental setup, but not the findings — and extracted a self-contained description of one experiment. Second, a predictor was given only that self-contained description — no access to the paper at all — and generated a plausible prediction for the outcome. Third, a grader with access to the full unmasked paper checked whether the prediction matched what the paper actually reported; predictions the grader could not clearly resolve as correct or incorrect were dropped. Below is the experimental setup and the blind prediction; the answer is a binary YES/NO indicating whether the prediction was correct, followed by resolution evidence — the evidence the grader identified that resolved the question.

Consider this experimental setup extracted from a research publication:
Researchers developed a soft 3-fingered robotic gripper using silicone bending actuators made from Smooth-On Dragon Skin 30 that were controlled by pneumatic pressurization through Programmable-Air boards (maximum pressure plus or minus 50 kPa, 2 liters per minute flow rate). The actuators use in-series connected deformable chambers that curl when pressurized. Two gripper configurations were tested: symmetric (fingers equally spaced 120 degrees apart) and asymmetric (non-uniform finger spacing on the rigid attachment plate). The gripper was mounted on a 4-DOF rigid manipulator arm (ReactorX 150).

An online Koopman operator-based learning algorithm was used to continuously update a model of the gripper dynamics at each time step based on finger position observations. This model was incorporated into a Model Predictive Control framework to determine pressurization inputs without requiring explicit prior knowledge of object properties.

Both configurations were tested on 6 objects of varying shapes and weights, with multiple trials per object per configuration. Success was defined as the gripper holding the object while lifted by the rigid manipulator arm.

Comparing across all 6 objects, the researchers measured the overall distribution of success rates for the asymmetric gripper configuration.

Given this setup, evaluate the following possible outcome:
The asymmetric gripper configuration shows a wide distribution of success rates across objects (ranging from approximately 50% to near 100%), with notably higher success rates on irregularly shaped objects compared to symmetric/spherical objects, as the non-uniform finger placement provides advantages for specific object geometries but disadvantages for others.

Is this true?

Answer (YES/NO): NO